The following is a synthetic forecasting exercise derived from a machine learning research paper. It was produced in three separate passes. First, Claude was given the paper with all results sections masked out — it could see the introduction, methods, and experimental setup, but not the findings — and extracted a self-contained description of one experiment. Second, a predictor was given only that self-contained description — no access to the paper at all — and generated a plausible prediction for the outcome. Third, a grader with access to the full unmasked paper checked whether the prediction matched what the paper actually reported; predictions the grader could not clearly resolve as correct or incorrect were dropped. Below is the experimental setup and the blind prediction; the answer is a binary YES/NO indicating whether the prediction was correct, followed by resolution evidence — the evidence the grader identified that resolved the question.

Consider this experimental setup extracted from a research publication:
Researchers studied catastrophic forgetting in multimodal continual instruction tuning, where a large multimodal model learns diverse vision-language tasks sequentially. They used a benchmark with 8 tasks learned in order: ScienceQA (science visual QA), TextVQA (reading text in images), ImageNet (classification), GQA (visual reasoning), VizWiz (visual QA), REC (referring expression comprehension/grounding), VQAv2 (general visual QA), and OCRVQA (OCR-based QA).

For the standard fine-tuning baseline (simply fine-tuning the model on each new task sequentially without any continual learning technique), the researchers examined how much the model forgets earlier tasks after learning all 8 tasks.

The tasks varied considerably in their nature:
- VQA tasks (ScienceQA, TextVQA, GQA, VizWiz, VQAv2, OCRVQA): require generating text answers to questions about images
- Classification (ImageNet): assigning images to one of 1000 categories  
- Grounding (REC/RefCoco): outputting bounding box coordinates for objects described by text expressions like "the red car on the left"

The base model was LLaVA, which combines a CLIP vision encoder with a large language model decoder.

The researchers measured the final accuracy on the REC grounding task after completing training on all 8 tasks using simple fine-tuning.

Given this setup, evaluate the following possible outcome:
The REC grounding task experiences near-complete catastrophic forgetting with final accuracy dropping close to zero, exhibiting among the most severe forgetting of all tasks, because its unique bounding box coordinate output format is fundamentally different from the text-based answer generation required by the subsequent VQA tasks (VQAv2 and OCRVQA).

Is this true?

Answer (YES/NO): YES